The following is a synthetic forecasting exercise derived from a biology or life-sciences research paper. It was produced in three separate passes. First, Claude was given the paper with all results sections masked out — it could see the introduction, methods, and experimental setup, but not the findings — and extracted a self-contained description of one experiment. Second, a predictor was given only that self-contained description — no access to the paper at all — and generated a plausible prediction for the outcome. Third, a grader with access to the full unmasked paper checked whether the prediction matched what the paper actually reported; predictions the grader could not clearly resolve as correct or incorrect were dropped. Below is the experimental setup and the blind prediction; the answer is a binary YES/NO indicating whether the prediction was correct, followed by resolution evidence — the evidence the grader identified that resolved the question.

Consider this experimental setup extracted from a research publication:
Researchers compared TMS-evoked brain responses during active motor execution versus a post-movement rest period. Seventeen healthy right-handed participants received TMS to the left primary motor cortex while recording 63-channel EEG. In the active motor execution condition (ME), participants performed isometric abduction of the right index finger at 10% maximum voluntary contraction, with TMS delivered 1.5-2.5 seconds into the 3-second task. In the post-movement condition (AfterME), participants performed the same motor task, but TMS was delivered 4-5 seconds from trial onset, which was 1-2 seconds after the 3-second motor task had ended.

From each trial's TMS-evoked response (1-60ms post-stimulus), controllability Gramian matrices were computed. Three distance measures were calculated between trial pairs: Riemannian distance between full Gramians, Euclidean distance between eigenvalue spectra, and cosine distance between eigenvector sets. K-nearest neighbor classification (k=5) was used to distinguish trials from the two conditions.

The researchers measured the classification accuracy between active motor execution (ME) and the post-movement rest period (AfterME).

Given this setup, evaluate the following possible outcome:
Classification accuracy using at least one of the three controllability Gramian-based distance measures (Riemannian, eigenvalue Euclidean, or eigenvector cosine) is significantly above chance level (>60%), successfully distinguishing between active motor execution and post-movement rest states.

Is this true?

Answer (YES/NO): NO